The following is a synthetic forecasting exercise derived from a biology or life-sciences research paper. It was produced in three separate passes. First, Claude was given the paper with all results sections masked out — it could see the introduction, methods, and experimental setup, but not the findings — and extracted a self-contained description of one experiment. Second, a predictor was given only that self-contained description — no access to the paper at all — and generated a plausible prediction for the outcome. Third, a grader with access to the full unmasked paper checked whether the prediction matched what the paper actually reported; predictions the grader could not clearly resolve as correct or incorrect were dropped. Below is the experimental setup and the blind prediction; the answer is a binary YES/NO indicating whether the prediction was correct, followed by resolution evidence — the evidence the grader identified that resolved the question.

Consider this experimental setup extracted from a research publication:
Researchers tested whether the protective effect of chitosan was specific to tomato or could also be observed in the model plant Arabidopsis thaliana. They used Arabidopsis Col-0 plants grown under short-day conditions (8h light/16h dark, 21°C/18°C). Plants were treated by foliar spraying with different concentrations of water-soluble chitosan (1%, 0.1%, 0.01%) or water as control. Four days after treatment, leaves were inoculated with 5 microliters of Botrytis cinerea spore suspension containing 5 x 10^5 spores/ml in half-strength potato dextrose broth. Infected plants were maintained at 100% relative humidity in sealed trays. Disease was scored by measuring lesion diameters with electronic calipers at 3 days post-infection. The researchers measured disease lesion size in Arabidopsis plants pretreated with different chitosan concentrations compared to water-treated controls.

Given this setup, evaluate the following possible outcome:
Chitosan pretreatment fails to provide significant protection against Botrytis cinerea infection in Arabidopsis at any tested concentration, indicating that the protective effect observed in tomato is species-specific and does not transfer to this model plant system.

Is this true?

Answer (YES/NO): NO